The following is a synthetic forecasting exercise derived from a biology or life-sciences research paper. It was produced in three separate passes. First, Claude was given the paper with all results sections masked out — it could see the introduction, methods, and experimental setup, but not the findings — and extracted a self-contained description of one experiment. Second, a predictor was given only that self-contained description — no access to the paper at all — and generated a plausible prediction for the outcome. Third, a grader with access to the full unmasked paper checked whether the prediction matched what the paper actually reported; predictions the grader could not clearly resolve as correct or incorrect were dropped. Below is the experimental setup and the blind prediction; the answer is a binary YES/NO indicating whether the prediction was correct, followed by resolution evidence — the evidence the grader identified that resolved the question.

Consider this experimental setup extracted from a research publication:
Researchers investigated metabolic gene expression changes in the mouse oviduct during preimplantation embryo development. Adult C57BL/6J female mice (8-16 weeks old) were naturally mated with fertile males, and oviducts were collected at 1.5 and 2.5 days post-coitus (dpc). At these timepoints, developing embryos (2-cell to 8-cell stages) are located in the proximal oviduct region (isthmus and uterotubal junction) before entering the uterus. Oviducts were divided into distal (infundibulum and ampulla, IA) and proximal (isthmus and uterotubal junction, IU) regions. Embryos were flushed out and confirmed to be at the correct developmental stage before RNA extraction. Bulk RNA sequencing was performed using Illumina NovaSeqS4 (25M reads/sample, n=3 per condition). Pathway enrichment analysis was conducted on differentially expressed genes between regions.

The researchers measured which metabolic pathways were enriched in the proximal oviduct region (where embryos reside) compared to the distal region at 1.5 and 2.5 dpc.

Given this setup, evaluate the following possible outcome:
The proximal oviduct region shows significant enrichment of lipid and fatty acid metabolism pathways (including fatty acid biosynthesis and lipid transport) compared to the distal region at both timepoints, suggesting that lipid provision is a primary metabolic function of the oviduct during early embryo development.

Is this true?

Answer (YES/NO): NO